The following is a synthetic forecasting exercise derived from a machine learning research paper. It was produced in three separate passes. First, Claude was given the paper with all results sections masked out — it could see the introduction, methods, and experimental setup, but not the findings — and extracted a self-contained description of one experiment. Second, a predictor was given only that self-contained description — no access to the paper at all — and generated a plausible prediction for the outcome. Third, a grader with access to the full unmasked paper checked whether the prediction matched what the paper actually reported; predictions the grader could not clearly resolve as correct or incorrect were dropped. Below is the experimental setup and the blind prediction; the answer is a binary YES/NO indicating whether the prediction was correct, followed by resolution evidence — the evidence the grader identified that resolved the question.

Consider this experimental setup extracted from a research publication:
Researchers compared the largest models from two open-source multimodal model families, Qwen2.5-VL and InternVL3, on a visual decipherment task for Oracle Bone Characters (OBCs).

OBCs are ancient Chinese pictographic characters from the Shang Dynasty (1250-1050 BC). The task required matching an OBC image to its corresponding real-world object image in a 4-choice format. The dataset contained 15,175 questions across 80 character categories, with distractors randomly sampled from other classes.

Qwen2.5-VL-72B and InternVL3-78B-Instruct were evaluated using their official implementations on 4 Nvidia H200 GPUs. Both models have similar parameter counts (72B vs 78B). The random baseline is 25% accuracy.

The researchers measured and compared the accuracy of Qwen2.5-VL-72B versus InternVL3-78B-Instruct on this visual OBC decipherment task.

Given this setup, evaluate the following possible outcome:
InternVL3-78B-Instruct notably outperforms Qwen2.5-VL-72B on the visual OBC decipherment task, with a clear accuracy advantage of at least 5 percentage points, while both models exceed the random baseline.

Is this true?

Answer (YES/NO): NO